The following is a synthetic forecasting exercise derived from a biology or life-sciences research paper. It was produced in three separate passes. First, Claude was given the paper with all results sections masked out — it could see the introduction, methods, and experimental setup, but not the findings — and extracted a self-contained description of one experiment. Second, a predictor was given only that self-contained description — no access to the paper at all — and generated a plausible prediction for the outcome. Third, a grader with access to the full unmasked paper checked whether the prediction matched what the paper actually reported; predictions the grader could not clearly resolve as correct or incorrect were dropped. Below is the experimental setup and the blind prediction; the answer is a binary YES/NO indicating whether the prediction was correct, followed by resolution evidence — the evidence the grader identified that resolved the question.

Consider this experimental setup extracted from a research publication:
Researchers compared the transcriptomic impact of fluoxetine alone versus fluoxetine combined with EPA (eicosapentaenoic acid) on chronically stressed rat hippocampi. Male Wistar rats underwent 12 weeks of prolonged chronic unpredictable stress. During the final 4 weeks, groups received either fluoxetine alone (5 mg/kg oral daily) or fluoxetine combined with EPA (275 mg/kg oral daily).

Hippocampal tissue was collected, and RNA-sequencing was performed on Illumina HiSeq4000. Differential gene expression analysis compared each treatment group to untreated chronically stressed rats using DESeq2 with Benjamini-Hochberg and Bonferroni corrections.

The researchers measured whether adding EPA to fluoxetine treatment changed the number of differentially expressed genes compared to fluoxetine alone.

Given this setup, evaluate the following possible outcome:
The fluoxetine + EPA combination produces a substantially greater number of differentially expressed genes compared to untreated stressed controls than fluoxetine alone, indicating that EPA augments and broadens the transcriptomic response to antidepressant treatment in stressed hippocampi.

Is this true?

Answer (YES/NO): YES